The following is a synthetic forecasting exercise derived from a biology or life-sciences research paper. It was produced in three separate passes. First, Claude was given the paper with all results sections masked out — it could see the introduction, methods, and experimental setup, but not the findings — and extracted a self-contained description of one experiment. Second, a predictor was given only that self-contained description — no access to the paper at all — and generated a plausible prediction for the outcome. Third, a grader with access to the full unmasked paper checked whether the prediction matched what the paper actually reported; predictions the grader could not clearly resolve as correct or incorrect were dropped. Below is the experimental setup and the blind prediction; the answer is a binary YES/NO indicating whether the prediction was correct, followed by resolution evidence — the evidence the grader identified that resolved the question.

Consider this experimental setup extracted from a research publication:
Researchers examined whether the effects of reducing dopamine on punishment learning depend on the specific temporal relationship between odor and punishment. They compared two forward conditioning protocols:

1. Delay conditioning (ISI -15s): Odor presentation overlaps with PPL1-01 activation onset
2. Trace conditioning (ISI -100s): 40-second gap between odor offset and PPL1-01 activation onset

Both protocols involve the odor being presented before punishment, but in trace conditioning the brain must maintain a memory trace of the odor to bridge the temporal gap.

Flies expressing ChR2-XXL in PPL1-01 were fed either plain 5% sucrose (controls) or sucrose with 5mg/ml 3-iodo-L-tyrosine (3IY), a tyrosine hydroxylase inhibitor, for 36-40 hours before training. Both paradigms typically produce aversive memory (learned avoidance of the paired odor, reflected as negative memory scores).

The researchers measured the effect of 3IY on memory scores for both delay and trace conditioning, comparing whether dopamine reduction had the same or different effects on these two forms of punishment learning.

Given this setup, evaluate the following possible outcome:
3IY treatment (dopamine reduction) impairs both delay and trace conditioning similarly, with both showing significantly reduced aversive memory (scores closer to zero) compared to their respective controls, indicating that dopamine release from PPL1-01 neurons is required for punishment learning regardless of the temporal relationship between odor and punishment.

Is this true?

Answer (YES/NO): NO